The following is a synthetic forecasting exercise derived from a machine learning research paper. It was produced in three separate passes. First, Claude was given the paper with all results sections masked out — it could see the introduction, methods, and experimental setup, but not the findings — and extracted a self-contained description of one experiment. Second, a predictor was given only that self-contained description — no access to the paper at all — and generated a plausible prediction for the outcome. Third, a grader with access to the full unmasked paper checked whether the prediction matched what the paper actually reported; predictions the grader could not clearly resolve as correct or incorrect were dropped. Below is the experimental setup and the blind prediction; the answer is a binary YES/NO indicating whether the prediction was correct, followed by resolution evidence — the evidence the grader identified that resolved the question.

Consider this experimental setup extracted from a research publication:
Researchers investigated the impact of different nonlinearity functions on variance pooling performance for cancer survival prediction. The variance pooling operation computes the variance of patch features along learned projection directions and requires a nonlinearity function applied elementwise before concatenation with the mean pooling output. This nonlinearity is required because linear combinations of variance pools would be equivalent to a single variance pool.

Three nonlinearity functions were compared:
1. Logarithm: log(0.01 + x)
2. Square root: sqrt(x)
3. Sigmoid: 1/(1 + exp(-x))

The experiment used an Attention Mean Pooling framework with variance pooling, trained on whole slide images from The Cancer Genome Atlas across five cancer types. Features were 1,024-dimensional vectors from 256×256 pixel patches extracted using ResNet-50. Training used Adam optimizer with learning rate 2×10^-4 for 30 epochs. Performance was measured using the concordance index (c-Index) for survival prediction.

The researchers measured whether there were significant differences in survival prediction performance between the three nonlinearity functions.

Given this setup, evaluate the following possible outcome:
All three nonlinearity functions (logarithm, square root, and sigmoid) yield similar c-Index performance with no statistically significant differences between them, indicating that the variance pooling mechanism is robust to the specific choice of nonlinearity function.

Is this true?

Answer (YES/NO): YES